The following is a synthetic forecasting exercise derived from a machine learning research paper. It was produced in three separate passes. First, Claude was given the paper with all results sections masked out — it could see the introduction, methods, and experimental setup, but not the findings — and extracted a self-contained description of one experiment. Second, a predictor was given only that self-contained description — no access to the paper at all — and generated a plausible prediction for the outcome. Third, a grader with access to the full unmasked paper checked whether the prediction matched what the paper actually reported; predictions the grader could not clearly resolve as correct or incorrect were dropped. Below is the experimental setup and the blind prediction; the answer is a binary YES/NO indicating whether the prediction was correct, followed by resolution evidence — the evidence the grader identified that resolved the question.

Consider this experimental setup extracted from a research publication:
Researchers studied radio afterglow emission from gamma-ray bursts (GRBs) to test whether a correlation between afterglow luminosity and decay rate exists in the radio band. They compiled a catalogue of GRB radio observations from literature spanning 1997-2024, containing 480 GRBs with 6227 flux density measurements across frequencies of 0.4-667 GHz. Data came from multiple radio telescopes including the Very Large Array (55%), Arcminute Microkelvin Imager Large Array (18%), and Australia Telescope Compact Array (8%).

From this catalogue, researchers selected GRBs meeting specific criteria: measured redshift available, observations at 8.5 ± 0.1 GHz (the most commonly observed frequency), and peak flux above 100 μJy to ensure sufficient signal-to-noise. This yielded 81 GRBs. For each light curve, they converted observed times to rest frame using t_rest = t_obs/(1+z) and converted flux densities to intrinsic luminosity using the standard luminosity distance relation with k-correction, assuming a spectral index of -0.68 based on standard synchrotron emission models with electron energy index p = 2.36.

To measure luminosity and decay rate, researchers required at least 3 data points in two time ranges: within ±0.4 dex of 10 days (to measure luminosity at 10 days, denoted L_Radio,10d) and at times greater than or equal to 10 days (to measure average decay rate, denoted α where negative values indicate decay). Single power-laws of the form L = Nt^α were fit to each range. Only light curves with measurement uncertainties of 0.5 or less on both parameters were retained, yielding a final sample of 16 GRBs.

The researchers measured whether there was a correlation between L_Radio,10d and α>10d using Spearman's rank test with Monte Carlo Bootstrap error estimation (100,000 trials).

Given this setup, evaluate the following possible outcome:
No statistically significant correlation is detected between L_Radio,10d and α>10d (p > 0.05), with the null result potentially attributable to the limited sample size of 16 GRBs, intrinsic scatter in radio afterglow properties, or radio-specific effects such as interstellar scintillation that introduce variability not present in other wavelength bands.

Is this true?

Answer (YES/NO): NO